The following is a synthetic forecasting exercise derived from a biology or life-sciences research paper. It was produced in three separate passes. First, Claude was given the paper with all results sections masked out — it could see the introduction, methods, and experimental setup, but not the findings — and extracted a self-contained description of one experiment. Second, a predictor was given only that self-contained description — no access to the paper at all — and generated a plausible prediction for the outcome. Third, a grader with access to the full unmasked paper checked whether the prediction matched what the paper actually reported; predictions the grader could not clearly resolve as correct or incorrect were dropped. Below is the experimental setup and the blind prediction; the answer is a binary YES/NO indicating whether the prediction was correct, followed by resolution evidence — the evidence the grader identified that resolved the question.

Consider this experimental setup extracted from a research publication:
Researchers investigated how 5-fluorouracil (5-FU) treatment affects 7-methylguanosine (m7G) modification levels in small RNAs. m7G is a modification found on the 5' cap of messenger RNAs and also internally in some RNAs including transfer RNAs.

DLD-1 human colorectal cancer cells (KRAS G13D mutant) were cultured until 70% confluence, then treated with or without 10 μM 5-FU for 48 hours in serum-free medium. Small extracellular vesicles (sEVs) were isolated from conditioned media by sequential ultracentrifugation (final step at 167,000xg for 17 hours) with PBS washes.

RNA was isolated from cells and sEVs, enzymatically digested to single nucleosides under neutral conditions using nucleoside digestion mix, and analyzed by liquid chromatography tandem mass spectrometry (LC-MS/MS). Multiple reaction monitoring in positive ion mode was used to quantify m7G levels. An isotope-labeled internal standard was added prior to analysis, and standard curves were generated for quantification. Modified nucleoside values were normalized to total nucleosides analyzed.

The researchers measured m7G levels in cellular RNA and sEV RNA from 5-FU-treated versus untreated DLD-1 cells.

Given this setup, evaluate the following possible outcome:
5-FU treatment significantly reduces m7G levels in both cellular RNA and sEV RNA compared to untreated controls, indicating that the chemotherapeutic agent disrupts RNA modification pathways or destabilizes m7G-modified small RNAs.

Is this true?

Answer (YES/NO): NO